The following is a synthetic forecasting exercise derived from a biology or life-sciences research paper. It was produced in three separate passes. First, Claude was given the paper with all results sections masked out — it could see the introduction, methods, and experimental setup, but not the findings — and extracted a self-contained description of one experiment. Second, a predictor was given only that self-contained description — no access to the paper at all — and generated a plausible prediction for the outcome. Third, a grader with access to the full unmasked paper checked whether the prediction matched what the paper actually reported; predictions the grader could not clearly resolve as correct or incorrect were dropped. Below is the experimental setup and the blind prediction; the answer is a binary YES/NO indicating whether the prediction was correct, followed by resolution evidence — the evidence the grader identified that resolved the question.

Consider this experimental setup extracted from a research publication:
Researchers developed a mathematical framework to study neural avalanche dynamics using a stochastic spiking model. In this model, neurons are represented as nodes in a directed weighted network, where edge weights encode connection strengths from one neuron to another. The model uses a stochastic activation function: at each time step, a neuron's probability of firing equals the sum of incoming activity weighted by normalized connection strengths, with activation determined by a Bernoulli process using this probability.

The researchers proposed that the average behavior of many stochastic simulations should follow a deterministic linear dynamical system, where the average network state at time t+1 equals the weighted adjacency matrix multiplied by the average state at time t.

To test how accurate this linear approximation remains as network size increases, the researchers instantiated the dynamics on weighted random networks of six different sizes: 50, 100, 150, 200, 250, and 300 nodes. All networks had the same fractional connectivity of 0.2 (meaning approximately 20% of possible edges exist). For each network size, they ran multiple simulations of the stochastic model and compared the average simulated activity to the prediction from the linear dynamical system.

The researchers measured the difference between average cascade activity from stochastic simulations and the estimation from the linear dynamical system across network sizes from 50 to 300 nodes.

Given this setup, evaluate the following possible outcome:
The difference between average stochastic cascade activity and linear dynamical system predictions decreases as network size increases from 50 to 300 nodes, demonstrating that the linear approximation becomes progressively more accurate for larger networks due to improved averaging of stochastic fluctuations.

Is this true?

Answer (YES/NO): NO